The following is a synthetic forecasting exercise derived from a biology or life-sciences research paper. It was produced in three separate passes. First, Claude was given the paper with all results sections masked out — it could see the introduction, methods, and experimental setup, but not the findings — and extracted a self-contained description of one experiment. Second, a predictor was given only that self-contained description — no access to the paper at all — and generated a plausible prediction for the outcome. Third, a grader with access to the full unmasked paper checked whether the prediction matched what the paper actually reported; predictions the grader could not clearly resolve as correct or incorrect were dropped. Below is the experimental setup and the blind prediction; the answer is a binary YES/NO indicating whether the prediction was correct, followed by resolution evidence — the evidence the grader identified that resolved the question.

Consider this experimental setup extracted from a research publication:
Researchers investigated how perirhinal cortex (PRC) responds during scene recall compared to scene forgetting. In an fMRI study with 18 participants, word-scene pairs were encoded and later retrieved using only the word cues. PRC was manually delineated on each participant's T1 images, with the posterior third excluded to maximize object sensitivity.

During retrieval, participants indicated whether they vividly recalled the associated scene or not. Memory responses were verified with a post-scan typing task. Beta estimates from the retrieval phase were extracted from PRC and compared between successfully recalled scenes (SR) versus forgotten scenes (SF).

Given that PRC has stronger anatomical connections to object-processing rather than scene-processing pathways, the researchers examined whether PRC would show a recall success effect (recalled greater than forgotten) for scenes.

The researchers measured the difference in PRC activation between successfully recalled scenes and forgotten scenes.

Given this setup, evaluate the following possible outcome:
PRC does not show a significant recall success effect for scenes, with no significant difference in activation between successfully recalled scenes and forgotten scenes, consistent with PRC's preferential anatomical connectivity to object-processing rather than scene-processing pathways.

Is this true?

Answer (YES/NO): NO